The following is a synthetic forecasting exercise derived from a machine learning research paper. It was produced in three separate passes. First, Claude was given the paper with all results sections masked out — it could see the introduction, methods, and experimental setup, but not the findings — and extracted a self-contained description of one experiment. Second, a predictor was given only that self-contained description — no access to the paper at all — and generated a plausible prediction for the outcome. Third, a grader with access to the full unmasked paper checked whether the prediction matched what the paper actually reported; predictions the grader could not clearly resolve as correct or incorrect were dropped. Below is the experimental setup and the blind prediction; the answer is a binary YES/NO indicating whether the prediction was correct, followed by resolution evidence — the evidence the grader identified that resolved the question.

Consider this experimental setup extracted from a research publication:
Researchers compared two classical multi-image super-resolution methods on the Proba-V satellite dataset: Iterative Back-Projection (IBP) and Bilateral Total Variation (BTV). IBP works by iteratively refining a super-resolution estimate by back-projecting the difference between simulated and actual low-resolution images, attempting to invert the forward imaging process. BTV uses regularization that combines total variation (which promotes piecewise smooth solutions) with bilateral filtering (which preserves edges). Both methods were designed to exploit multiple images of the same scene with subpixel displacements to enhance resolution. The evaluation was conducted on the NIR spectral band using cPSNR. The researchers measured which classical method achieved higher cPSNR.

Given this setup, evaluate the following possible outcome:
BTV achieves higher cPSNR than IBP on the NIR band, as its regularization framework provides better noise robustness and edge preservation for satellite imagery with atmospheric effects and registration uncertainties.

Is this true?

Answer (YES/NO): NO